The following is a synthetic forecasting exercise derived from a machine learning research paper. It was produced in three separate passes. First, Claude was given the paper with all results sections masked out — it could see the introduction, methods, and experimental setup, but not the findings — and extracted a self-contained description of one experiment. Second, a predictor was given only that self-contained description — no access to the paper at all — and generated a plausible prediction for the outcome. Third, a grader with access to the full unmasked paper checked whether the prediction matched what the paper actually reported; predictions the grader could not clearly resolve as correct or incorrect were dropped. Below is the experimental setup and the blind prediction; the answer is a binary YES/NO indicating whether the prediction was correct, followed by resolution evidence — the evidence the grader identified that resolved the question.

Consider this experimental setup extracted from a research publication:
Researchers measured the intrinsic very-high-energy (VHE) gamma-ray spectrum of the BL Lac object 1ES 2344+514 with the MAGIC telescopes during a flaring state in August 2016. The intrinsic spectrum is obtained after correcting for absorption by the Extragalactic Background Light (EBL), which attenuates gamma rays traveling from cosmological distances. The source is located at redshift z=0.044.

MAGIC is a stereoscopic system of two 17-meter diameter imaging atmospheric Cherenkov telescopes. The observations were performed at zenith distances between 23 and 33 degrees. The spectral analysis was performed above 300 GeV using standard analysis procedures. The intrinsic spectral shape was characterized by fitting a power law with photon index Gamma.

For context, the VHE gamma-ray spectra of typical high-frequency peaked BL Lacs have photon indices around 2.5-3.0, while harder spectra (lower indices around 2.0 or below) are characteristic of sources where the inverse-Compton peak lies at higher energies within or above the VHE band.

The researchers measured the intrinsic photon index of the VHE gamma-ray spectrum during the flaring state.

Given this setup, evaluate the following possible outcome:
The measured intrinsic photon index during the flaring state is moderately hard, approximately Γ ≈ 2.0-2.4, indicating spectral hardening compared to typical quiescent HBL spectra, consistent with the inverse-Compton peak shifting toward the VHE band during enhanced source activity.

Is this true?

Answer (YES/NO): YES